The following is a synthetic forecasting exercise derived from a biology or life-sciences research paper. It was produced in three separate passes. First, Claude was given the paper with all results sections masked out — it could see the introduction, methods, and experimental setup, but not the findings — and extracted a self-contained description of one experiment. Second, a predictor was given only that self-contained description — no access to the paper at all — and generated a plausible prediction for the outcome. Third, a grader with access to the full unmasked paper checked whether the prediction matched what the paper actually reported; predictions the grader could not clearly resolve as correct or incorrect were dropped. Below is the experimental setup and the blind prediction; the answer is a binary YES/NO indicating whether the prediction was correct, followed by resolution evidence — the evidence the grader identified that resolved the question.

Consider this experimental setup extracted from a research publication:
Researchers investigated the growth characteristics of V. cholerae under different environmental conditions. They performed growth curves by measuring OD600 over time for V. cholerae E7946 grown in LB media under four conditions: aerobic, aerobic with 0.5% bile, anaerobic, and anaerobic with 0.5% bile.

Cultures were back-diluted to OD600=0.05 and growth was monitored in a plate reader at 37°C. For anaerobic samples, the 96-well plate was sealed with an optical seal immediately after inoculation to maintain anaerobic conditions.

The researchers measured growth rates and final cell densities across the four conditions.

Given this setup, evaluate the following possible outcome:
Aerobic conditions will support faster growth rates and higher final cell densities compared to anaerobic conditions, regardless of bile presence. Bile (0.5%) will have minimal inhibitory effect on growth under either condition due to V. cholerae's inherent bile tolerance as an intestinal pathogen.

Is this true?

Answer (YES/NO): NO